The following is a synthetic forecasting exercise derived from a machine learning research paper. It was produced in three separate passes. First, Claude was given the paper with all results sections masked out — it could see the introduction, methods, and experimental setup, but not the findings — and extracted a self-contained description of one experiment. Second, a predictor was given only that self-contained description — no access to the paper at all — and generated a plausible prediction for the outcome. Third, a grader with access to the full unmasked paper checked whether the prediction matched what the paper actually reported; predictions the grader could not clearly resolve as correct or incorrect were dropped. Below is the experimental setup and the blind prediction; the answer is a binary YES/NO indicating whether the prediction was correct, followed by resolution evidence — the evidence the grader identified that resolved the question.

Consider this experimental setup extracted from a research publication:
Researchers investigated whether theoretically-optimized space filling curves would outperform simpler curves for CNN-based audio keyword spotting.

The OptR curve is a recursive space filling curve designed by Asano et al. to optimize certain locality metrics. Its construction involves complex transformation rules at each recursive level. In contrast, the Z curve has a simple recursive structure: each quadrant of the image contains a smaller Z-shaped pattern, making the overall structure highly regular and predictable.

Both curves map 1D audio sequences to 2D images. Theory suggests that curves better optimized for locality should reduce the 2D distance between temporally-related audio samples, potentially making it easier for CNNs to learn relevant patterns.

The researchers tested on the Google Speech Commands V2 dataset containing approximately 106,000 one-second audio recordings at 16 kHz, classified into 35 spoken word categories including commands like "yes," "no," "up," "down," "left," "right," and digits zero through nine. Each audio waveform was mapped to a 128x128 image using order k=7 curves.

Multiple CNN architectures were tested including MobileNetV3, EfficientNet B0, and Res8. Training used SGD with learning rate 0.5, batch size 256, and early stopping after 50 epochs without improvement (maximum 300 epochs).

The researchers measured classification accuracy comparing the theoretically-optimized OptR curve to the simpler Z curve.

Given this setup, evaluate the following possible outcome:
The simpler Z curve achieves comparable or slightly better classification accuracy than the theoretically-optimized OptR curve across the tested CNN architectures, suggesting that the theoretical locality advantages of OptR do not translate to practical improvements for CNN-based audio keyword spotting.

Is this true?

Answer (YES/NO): NO